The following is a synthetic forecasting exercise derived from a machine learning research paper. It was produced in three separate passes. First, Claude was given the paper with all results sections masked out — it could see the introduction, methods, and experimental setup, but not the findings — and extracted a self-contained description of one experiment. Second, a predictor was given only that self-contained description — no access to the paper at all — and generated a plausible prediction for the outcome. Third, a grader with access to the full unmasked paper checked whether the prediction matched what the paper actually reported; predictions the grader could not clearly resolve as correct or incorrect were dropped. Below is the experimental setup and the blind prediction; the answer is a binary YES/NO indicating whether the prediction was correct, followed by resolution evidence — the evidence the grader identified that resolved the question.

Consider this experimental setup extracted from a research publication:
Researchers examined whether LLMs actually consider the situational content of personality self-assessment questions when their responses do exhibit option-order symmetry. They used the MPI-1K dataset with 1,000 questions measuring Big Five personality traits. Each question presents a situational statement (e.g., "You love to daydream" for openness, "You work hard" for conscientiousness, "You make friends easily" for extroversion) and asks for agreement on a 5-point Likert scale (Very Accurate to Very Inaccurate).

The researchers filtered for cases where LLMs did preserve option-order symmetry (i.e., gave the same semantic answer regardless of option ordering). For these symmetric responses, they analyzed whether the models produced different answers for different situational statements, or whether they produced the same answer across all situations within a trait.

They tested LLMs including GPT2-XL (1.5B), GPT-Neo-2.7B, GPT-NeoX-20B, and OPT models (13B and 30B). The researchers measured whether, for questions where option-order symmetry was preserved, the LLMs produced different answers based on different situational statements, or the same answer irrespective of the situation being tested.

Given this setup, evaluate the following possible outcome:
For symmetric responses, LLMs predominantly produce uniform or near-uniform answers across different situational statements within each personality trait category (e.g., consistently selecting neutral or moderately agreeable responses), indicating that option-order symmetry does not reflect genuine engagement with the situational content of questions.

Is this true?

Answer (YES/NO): YES